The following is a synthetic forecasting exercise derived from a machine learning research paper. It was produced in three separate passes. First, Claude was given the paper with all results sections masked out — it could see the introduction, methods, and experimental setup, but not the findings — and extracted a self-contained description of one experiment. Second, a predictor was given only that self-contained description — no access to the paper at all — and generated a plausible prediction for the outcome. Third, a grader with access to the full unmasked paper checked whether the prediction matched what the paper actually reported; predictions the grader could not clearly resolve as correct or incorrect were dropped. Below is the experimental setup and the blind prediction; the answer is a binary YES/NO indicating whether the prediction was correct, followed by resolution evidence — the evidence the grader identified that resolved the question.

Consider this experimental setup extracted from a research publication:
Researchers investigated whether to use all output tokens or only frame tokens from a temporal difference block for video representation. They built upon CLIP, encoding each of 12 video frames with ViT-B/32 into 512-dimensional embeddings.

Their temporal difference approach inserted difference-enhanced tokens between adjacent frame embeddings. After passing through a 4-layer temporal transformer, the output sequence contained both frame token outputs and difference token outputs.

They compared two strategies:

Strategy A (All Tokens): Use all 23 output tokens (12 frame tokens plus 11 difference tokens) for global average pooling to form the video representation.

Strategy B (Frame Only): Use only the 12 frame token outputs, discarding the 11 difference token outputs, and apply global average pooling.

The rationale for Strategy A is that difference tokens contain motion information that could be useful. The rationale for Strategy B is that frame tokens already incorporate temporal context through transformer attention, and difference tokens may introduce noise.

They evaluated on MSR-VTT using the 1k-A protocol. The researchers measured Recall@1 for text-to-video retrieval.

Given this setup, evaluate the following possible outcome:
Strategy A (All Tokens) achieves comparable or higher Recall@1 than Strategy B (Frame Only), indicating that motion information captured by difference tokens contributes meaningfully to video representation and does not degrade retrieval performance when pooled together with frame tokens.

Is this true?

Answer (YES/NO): NO